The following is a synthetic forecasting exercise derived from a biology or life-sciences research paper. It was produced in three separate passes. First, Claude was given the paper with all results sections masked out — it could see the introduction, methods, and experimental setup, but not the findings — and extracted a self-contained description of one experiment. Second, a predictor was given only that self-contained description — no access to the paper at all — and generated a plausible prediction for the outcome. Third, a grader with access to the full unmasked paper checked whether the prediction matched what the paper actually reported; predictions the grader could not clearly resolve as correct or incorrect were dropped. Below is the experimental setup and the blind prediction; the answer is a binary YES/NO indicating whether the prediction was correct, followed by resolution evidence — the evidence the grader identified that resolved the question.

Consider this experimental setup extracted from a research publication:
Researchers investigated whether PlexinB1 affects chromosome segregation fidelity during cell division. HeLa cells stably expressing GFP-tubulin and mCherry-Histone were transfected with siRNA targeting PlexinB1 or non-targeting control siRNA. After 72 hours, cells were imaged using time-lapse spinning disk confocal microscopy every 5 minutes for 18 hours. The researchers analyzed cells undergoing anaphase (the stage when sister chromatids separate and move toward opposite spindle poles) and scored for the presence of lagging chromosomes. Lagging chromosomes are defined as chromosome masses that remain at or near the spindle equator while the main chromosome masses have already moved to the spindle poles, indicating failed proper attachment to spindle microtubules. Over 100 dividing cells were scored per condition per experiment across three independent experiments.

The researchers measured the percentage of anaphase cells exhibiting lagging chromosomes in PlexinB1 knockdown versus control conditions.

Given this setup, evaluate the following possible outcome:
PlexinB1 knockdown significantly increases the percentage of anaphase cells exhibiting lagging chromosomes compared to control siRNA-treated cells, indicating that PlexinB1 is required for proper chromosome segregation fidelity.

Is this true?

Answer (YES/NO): YES